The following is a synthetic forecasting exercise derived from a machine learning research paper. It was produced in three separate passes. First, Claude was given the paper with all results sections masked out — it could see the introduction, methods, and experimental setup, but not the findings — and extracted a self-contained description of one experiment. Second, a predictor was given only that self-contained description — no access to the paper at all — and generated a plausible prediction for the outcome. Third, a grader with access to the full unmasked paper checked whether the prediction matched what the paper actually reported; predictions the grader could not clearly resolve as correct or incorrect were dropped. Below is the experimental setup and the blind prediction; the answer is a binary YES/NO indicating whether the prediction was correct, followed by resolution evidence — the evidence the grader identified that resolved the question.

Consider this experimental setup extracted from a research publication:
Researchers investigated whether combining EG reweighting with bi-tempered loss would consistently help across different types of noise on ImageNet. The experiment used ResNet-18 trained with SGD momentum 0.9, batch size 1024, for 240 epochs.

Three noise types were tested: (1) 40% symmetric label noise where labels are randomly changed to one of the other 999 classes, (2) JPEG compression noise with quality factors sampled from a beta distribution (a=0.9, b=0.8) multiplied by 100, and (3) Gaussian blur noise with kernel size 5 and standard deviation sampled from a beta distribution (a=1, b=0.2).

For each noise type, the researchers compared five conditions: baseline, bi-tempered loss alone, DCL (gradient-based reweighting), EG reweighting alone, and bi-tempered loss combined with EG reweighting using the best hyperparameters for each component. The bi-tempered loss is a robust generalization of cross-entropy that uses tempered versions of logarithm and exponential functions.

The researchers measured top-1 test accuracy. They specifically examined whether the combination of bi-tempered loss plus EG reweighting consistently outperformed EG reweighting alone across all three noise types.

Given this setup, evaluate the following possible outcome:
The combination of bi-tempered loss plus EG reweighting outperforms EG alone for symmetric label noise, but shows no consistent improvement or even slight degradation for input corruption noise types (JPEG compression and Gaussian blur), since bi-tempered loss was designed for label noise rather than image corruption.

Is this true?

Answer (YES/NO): YES